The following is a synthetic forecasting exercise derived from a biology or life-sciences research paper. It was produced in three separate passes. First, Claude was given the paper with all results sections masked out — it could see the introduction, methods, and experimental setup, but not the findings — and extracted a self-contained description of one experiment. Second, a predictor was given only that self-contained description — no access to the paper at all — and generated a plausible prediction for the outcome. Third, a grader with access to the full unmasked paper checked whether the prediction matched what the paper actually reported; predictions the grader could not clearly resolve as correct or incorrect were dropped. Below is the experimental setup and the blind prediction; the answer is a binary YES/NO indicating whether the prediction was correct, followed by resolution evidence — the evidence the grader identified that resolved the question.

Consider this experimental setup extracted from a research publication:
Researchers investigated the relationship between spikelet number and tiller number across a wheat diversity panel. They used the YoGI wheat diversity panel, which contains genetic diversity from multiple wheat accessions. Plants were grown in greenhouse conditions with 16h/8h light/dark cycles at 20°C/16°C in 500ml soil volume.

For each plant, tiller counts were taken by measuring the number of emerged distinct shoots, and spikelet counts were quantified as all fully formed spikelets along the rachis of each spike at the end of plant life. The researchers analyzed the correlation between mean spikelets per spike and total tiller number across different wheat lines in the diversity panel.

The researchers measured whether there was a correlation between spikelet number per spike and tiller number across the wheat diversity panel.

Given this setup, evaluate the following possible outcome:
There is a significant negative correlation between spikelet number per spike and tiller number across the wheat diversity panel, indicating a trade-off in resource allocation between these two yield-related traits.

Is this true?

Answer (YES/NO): YES